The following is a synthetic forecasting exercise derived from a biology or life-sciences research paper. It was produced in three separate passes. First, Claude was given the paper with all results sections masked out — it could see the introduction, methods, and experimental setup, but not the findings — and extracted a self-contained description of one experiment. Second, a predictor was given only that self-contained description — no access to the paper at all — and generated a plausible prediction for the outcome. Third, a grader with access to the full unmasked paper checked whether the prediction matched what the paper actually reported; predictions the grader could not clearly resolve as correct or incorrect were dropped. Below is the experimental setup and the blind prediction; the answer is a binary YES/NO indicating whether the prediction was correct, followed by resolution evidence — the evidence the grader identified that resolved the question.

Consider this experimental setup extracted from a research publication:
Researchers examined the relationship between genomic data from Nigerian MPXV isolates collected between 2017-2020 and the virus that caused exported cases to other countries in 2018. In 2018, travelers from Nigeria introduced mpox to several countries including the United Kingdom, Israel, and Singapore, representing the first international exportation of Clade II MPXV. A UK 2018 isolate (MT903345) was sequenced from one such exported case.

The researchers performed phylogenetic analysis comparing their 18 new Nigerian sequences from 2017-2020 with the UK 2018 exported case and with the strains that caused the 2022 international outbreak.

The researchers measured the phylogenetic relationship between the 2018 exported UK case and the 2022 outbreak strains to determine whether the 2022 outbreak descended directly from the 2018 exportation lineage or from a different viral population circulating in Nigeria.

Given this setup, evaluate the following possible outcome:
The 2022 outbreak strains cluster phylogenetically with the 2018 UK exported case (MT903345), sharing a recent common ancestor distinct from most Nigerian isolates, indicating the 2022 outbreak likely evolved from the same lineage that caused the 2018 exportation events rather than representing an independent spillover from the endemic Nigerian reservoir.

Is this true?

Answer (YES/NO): NO